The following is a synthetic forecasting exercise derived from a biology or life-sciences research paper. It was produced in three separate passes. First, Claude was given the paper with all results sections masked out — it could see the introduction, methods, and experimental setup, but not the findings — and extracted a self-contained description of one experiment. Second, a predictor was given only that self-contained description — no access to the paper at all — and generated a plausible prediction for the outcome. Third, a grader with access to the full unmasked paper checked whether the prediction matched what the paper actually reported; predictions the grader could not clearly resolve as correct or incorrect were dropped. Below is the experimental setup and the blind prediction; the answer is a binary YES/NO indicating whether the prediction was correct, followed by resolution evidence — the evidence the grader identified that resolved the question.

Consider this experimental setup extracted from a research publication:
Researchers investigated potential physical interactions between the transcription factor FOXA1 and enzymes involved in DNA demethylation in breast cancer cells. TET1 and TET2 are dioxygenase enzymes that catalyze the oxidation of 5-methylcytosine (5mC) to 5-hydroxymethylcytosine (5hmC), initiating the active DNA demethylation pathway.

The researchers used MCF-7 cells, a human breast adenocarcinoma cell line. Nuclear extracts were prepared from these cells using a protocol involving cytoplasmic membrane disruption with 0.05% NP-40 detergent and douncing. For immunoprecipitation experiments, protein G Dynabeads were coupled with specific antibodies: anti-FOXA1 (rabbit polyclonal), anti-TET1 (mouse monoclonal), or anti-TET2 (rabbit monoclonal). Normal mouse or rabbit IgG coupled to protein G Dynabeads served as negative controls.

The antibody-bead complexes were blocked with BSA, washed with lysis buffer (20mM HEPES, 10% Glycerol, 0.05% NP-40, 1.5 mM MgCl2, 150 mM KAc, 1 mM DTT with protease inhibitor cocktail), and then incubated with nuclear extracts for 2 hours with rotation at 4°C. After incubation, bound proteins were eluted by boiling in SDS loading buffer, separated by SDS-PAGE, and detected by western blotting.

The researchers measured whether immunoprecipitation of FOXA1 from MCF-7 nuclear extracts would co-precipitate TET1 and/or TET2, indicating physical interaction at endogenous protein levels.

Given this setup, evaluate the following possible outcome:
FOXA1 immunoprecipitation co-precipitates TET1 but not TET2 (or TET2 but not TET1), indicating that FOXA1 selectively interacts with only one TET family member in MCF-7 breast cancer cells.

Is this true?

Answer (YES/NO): NO